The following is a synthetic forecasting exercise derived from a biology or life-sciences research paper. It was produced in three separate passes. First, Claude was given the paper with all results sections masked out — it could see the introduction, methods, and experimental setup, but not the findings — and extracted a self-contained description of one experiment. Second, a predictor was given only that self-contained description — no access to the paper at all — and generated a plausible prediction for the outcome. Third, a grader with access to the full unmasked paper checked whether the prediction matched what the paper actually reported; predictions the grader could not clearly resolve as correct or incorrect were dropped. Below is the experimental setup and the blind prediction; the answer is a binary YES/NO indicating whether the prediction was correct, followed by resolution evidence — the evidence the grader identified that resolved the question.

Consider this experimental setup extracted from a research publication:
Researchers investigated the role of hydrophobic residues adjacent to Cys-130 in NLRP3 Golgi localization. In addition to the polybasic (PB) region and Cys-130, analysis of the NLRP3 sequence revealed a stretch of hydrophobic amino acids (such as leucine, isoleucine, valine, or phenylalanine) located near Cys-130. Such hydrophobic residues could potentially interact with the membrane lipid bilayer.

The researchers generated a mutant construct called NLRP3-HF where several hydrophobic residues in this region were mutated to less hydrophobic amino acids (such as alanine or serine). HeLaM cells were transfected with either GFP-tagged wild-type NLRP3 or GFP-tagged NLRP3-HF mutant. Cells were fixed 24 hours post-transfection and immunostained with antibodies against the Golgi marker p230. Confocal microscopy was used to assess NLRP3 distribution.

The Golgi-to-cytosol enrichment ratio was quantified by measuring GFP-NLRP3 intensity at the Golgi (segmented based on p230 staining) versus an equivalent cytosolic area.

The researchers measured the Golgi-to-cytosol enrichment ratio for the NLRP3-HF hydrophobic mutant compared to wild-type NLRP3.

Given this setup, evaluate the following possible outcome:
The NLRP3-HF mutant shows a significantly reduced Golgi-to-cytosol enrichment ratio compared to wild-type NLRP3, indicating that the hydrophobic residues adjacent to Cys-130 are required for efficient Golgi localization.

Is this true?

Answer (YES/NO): YES